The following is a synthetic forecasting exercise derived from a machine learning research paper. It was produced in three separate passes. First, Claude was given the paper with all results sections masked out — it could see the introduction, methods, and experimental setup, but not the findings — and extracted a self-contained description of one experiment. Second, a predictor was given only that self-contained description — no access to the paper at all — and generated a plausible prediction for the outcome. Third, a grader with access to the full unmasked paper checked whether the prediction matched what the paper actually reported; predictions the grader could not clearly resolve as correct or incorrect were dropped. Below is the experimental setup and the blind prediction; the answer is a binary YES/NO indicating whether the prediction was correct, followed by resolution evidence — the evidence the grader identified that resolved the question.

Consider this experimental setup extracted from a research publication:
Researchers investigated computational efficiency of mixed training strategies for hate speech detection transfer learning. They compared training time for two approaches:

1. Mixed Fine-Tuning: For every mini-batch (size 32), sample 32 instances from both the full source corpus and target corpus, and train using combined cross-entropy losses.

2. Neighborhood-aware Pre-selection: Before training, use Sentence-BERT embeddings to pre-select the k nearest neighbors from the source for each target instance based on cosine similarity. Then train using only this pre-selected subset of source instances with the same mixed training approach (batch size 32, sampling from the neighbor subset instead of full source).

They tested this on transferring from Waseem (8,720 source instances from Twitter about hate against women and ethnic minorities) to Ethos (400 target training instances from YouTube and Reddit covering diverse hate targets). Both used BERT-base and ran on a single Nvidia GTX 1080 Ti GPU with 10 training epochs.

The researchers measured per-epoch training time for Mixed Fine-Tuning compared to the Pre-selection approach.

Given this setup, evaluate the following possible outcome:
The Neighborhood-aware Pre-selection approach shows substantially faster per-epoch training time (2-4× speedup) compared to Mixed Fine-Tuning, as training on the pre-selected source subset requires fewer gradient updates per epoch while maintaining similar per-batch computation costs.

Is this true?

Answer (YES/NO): NO